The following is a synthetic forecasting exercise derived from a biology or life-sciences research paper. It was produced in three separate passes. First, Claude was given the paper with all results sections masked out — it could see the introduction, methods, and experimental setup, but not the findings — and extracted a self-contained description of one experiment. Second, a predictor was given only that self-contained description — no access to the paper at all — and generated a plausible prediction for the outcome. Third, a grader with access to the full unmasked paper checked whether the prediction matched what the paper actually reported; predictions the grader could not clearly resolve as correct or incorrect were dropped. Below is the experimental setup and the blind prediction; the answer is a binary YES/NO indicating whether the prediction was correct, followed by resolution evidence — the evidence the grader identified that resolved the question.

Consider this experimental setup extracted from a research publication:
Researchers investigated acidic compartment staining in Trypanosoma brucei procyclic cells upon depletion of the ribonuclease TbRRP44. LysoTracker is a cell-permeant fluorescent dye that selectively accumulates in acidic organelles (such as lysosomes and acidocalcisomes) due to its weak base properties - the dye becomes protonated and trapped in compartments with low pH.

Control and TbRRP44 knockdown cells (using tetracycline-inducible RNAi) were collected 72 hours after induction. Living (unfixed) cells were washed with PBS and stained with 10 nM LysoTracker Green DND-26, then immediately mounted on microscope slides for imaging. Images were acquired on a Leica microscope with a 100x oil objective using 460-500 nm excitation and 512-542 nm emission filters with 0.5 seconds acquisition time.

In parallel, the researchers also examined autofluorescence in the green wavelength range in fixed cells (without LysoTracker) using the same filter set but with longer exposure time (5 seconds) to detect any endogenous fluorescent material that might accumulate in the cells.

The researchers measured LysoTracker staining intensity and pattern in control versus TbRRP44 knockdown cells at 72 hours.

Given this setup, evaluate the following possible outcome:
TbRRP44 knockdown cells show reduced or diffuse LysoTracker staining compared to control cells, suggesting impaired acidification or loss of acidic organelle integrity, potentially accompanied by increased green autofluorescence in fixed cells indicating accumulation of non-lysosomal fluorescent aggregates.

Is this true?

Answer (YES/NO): NO